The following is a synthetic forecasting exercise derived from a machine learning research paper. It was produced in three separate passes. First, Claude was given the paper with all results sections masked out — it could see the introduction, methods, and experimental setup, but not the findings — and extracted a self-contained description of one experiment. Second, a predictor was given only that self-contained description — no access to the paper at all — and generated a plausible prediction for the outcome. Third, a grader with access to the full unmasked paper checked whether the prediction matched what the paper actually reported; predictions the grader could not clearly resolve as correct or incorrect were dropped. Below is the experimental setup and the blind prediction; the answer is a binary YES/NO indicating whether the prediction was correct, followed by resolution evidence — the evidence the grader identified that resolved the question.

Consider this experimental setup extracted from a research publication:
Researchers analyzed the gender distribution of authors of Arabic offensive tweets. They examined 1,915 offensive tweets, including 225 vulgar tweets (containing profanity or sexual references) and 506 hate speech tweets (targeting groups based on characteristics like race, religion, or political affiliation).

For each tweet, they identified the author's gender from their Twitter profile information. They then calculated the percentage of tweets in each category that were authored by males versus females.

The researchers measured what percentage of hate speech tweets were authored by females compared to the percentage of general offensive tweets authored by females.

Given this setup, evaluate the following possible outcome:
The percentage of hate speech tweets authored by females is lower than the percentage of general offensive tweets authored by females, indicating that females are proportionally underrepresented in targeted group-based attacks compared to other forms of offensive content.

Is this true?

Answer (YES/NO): YES